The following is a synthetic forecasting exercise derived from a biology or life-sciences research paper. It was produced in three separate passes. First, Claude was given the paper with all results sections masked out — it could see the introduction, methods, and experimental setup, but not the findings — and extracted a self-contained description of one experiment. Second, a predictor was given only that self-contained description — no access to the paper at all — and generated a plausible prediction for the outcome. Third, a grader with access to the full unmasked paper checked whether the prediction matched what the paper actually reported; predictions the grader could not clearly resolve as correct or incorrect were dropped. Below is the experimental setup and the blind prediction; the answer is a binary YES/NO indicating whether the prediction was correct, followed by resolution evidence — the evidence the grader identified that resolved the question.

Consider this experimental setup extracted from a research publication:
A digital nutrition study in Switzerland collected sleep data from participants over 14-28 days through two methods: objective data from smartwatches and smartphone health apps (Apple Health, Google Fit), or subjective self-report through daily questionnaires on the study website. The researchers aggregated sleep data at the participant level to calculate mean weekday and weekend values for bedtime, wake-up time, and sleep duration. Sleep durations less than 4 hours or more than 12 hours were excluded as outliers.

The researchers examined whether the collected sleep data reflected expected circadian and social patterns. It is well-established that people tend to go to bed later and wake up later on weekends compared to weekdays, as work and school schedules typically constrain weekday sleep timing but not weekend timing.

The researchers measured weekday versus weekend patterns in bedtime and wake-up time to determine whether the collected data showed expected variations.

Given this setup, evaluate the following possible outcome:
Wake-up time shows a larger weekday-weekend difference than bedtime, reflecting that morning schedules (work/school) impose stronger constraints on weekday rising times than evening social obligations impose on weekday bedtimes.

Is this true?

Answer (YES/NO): YES